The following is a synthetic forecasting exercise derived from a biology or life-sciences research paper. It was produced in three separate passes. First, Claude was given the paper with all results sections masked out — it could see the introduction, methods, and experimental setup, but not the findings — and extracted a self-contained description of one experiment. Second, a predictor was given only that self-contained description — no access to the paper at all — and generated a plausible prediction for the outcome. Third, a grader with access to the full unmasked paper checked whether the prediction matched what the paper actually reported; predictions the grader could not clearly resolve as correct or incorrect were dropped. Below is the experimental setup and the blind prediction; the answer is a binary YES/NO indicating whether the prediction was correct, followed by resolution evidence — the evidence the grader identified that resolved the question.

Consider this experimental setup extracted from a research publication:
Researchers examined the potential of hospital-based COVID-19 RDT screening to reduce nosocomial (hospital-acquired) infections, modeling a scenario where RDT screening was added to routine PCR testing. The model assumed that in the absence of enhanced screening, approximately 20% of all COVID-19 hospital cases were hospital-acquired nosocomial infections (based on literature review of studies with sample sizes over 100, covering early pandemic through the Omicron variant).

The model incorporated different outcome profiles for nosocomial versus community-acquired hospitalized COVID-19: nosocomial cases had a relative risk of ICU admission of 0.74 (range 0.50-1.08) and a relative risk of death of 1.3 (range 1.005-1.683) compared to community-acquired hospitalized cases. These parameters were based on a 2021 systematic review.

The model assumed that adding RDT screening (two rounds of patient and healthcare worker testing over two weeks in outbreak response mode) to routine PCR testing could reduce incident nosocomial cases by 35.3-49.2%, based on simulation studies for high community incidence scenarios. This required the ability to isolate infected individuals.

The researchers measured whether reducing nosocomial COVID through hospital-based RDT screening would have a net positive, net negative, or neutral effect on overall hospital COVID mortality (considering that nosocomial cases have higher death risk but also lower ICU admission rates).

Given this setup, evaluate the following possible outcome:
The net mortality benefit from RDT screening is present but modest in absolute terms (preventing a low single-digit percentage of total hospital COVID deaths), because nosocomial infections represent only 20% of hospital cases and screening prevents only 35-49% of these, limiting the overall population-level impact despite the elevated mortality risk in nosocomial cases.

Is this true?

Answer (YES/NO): NO